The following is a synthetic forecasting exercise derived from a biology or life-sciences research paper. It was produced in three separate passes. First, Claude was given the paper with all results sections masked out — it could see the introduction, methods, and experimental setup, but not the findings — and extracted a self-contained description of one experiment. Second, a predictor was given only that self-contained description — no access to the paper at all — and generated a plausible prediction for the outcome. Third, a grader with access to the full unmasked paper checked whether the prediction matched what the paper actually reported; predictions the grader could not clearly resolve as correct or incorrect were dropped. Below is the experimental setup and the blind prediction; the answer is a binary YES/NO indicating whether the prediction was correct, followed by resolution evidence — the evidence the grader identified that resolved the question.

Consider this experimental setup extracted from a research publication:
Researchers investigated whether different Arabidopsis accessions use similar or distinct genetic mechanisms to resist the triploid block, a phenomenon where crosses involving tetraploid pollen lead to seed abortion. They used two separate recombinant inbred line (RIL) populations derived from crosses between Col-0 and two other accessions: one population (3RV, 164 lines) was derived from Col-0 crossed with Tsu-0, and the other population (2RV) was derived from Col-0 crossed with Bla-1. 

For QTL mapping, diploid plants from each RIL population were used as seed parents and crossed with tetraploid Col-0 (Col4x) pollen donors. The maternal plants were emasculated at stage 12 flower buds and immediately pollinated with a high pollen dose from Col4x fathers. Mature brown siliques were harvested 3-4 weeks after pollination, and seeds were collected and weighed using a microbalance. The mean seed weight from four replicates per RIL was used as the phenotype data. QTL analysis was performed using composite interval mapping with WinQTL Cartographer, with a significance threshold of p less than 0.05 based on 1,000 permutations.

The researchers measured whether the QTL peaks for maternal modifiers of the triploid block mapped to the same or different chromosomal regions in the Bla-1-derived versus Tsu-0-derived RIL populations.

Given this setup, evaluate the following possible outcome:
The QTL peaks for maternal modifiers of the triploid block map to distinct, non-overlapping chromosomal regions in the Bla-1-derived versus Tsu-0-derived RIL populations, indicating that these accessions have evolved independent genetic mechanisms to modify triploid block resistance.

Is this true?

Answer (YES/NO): YES